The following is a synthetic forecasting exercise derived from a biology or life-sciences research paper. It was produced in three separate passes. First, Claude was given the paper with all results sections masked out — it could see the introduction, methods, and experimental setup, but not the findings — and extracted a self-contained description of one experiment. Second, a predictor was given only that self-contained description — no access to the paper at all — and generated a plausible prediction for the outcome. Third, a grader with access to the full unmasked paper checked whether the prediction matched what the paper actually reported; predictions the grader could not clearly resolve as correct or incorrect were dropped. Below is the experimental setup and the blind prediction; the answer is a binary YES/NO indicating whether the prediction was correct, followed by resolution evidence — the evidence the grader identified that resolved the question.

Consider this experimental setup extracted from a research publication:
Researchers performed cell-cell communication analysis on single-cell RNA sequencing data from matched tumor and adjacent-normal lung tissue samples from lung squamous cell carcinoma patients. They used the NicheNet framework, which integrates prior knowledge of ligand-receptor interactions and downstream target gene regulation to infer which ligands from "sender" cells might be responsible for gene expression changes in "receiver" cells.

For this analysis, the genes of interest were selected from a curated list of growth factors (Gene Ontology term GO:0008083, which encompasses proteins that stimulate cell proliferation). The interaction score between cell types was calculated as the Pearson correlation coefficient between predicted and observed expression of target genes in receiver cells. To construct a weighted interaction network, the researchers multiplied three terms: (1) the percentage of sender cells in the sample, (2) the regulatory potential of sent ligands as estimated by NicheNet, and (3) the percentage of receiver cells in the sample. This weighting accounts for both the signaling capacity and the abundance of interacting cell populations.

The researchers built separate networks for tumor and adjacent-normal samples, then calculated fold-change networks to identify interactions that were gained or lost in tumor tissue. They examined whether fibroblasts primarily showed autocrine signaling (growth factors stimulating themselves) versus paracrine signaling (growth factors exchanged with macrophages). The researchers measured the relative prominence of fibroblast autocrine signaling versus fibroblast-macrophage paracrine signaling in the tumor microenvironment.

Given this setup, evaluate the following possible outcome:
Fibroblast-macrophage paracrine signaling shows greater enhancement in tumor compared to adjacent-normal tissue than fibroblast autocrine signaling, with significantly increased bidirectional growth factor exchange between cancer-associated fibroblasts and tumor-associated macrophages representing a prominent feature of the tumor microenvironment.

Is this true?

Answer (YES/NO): NO